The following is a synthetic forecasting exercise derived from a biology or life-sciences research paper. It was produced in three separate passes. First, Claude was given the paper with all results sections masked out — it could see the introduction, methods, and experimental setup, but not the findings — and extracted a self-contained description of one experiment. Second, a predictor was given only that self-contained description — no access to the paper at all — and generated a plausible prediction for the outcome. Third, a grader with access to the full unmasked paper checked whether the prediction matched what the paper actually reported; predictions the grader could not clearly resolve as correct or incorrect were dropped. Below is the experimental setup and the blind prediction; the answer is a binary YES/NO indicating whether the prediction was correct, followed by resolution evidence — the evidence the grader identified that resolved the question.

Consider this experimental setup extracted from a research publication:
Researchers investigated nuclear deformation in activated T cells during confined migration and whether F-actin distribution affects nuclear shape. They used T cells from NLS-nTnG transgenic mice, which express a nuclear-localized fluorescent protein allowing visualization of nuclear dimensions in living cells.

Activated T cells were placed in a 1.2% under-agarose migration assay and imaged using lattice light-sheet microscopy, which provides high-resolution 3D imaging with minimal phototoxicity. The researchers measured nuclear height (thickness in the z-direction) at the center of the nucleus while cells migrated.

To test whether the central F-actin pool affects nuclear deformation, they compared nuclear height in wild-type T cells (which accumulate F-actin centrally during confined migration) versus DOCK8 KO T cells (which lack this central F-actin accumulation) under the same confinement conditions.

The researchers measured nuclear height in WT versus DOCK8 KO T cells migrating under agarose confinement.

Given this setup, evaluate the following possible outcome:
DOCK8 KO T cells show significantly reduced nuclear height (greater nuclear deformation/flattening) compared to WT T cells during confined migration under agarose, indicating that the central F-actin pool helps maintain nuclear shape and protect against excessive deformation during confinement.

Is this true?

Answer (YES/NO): YES